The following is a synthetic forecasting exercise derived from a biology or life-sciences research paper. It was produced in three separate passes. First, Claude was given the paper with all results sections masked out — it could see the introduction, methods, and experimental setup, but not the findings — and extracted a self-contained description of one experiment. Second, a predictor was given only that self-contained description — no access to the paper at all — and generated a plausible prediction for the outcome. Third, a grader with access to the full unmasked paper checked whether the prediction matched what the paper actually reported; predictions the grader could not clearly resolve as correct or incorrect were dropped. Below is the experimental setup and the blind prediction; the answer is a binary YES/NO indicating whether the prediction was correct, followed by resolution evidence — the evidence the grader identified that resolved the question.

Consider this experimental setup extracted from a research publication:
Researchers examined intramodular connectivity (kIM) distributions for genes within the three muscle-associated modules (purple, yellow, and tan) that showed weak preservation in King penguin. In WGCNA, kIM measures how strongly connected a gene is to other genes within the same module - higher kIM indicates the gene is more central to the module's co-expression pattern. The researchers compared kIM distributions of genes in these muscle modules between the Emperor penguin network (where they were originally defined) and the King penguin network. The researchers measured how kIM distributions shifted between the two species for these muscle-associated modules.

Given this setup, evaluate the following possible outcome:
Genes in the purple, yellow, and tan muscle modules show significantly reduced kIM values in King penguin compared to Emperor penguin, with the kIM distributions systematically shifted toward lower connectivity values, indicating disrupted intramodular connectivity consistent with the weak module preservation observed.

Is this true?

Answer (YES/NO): YES